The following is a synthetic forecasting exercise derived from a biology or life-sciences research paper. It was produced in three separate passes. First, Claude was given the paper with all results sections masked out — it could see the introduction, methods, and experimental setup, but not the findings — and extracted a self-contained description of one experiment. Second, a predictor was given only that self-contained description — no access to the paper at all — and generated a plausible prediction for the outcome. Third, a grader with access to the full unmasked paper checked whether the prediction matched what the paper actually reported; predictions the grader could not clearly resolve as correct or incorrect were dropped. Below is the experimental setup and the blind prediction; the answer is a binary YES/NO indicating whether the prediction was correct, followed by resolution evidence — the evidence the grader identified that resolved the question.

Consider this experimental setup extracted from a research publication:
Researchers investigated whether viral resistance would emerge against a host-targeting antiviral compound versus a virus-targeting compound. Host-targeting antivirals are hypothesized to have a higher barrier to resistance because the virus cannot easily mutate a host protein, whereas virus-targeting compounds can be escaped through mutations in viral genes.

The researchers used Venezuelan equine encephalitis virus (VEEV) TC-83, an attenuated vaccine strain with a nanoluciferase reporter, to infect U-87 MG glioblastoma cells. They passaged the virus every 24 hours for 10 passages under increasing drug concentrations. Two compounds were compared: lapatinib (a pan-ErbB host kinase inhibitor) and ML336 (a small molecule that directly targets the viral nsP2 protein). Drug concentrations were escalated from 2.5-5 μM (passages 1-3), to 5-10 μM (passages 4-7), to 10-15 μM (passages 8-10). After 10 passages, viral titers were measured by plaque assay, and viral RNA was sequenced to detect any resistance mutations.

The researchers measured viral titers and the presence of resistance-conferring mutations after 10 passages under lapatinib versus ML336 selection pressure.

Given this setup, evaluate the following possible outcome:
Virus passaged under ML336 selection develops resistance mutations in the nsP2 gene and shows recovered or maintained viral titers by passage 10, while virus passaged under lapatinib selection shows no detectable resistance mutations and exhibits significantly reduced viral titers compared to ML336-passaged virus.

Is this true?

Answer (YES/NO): YES